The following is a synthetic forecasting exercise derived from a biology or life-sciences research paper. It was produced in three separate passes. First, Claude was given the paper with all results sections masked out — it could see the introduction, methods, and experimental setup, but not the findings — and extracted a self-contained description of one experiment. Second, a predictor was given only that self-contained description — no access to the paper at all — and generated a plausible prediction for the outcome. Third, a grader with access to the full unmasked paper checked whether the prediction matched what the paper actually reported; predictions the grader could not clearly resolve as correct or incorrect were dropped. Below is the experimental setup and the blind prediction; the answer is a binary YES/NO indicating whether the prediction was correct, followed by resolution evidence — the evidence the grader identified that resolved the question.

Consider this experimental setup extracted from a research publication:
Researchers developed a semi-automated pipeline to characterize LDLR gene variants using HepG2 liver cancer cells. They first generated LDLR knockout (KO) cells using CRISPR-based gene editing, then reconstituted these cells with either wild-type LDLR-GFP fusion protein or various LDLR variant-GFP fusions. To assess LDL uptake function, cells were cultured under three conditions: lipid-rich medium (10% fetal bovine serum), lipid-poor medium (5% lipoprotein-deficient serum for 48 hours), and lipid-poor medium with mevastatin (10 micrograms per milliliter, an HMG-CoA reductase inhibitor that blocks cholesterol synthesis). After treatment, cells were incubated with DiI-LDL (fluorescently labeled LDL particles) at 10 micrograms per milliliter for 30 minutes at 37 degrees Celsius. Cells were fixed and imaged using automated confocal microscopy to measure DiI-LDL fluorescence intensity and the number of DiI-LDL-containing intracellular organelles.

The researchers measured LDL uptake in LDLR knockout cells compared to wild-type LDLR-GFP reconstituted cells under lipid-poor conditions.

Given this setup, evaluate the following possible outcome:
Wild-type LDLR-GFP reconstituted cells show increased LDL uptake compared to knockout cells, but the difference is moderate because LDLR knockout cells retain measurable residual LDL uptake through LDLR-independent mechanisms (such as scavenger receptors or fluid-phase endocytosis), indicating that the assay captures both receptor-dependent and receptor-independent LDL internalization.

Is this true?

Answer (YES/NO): NO